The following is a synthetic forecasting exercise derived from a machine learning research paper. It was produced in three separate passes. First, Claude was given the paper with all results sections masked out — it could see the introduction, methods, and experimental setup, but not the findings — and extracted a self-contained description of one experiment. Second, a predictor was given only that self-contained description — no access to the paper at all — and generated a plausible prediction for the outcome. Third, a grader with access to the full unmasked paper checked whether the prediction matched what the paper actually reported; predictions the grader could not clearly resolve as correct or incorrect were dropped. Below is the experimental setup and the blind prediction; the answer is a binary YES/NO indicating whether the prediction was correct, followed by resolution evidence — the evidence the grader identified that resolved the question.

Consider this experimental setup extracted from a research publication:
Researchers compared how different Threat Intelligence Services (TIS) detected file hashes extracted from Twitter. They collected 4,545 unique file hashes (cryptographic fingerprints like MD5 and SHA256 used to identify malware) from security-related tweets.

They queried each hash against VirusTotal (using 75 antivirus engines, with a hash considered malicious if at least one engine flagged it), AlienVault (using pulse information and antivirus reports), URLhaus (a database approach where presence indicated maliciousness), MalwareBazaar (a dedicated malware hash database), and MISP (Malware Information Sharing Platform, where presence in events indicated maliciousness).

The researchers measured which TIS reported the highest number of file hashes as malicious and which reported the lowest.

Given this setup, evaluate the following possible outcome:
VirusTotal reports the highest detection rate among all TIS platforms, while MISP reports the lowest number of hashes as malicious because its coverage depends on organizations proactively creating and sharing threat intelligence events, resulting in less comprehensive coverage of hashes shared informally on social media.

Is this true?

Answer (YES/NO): NO